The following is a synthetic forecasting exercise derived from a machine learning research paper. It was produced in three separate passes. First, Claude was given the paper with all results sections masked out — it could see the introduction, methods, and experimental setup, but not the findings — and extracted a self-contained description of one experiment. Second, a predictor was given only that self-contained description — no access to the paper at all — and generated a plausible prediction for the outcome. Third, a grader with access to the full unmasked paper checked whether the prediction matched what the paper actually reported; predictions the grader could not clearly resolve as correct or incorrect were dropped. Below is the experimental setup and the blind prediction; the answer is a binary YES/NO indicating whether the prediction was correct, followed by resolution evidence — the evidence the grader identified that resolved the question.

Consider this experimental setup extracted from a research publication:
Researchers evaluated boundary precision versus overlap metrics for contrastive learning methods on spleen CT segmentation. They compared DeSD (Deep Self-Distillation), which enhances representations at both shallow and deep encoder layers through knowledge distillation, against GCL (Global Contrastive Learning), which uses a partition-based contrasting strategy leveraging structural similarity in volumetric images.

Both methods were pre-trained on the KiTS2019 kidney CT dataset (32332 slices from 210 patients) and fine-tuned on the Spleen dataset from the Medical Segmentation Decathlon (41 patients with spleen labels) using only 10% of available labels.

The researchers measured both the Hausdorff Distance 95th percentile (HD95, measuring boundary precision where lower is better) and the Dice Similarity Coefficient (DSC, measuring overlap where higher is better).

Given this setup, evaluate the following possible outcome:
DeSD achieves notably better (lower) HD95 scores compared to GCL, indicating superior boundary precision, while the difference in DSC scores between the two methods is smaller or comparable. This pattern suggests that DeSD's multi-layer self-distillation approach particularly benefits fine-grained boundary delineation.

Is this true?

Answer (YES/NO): NO